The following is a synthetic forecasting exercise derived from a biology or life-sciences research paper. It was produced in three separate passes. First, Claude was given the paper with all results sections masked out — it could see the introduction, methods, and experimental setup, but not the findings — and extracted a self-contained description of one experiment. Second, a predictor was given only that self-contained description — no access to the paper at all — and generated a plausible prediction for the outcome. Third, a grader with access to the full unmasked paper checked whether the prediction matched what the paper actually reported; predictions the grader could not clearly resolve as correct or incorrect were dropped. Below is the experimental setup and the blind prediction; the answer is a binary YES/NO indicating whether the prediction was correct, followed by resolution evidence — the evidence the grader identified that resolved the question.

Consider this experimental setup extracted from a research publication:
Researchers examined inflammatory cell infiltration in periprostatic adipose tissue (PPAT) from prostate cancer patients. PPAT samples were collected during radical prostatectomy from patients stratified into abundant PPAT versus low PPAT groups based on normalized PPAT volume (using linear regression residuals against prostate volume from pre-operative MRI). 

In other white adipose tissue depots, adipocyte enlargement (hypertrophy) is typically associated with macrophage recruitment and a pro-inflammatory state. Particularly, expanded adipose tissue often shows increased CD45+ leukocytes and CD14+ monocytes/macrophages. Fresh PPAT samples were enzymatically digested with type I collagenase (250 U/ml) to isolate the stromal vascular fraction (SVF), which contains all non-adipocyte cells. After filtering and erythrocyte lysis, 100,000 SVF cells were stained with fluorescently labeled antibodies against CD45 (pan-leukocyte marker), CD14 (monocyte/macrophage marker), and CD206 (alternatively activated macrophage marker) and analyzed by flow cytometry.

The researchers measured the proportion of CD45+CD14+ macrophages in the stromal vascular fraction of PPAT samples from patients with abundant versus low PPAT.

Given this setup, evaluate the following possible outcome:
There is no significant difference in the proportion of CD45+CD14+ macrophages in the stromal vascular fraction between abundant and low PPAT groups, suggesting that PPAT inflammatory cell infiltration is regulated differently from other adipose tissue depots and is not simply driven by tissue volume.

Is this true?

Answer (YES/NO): YES